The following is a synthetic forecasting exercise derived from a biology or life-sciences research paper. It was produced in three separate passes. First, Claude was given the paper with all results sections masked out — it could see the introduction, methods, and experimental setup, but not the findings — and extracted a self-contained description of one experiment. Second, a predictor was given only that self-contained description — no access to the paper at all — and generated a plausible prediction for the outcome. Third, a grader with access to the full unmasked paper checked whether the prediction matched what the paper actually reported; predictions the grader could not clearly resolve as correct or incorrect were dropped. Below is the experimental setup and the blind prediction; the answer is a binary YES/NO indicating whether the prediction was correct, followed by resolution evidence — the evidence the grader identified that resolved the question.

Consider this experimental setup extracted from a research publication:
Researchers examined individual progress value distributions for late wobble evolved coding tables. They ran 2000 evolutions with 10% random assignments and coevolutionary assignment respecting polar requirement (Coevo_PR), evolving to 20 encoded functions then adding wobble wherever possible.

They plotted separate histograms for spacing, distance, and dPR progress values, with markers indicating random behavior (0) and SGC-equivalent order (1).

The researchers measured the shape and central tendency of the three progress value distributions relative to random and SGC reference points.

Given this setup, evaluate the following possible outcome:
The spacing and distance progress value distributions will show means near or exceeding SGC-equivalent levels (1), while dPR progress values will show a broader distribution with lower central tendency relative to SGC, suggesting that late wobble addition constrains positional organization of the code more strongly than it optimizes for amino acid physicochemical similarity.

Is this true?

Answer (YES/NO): NO